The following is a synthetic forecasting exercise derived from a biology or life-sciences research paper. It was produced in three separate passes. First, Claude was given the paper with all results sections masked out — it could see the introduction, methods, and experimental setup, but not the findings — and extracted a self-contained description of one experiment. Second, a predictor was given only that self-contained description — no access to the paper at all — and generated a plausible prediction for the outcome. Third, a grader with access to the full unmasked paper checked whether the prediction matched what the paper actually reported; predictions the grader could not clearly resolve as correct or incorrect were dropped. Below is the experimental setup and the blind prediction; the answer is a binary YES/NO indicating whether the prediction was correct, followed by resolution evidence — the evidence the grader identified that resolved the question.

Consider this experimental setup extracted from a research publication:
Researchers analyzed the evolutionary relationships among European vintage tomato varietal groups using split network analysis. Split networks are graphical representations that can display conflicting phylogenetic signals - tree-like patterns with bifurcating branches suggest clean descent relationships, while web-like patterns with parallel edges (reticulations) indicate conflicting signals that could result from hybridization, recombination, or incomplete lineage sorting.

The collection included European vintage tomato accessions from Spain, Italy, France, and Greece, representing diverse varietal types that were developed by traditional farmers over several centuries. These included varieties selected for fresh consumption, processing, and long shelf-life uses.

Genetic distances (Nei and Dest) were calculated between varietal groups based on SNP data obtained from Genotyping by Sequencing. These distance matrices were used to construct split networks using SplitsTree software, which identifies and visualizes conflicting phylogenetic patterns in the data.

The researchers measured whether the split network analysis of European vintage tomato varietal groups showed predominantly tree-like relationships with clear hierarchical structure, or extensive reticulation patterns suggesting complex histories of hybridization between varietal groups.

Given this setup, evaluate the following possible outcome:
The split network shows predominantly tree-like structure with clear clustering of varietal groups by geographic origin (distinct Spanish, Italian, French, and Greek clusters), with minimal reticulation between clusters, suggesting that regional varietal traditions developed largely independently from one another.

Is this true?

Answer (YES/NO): NO